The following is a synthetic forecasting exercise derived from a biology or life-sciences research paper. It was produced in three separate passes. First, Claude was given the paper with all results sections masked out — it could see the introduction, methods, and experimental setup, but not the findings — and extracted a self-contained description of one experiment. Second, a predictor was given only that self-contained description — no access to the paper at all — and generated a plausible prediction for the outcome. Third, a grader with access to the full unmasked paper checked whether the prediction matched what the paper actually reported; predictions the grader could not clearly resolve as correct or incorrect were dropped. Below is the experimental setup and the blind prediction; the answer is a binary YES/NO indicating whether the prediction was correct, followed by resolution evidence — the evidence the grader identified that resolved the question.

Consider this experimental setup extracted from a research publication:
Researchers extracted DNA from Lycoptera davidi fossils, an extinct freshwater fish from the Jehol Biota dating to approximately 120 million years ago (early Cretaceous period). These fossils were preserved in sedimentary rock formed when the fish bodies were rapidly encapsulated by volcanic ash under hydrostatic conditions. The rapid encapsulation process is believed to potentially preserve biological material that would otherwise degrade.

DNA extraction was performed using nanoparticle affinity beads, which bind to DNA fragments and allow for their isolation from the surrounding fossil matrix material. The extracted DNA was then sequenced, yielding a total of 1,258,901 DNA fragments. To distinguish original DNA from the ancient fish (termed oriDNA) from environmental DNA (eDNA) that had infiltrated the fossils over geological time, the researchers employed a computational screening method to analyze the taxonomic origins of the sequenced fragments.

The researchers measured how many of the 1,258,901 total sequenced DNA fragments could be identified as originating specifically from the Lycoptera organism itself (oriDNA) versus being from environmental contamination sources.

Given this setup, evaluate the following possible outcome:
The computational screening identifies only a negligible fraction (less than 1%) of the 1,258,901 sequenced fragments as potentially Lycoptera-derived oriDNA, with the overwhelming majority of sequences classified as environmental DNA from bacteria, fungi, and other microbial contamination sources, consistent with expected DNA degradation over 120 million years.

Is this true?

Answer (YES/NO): YES